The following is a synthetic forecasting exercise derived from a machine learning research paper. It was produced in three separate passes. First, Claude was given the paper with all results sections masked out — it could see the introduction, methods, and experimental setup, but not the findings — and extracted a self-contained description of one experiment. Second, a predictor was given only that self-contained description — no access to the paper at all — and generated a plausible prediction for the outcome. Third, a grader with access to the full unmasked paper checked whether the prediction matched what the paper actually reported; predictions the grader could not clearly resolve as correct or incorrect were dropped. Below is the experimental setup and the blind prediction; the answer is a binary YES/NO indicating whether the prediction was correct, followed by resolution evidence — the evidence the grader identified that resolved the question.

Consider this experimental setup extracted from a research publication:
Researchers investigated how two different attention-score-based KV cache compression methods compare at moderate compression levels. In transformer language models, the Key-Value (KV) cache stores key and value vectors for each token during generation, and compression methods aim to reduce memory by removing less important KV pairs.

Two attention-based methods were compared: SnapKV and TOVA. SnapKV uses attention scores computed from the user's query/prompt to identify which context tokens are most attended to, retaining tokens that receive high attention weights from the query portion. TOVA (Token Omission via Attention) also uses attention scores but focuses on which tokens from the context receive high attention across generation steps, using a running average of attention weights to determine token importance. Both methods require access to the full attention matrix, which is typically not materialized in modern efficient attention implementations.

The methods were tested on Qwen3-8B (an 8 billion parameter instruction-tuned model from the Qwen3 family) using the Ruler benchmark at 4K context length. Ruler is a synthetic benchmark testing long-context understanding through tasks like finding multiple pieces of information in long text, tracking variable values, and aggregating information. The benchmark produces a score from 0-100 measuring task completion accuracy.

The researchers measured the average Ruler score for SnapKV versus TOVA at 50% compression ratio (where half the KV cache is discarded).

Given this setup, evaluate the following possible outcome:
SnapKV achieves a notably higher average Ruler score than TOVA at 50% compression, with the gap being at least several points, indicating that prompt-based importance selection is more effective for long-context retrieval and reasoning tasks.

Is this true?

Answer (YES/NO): NO